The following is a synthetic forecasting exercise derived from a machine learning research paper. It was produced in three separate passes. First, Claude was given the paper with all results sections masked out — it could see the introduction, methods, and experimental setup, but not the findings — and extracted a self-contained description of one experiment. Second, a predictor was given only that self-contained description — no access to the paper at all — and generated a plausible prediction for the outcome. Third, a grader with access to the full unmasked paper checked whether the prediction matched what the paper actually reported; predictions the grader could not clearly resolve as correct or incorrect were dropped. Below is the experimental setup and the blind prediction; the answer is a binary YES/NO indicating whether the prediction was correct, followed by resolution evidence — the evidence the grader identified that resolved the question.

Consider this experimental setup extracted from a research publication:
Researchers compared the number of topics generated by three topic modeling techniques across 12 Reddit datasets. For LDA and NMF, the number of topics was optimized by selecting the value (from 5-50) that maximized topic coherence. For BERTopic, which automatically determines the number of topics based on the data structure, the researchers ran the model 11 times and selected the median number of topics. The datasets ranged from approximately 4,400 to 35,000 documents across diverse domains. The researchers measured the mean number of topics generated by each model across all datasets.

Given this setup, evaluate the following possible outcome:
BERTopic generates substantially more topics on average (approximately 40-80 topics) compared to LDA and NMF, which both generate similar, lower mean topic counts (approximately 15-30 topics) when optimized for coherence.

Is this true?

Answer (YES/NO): YES